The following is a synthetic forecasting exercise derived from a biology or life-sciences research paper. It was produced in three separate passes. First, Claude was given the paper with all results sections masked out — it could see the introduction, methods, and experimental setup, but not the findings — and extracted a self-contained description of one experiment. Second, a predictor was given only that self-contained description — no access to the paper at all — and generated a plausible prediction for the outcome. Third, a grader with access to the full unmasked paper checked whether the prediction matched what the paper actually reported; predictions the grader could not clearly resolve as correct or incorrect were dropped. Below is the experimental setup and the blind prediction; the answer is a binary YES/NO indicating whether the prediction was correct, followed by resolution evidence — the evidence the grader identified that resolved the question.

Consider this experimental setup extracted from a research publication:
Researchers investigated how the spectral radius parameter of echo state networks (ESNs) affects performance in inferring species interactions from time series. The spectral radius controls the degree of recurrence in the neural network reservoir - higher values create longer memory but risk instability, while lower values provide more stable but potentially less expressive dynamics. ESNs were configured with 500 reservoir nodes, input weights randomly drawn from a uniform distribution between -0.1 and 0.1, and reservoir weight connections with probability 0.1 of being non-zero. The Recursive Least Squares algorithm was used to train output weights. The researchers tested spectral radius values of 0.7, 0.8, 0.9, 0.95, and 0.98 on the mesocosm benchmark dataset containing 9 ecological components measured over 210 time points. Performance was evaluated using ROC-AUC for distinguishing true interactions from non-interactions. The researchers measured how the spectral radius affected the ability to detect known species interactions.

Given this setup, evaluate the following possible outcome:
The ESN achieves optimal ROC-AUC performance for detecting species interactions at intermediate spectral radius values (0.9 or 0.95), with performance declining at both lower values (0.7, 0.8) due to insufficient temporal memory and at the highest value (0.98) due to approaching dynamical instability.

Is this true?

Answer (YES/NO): NO